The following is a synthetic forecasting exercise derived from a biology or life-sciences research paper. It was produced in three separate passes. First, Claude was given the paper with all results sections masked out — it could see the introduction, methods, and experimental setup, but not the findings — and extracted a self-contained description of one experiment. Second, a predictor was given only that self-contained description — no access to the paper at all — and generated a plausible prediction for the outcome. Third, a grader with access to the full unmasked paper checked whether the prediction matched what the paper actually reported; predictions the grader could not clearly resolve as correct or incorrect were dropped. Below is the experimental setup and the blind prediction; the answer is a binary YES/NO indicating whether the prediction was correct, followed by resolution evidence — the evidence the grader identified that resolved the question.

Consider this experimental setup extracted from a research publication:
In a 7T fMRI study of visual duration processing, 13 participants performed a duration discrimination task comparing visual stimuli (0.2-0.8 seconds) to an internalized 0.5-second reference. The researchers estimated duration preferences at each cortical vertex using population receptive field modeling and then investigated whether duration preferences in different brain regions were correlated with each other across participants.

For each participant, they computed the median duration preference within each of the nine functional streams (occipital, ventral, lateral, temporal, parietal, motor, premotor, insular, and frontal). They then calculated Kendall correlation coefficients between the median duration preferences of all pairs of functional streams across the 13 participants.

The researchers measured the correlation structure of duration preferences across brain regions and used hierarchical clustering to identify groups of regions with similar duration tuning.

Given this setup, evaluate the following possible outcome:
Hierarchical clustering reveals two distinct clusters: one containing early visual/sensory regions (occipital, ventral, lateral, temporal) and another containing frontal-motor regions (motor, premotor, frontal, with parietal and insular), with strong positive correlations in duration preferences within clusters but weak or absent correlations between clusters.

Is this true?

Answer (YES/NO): NO